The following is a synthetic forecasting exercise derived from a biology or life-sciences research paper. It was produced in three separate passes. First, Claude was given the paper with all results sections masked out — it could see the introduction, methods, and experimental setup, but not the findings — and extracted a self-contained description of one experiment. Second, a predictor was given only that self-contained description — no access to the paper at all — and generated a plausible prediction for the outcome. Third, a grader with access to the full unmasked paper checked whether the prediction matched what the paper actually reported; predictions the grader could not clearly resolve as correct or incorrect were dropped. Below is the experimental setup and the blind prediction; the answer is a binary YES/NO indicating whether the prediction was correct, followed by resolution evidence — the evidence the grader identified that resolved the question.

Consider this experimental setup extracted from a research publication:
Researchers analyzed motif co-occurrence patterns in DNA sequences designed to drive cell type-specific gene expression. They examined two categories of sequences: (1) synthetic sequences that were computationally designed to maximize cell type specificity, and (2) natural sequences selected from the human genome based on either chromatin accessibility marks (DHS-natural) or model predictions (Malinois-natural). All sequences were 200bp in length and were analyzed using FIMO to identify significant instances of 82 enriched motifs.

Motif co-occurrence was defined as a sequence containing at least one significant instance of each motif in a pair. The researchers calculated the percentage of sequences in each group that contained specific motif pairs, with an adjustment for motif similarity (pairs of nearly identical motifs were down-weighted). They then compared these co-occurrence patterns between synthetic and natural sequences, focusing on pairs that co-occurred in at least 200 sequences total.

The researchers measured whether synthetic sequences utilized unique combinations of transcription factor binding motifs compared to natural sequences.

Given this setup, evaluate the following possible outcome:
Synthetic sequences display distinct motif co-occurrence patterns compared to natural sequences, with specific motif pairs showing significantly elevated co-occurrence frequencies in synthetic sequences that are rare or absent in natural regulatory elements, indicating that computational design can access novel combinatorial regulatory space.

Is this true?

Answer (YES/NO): YES